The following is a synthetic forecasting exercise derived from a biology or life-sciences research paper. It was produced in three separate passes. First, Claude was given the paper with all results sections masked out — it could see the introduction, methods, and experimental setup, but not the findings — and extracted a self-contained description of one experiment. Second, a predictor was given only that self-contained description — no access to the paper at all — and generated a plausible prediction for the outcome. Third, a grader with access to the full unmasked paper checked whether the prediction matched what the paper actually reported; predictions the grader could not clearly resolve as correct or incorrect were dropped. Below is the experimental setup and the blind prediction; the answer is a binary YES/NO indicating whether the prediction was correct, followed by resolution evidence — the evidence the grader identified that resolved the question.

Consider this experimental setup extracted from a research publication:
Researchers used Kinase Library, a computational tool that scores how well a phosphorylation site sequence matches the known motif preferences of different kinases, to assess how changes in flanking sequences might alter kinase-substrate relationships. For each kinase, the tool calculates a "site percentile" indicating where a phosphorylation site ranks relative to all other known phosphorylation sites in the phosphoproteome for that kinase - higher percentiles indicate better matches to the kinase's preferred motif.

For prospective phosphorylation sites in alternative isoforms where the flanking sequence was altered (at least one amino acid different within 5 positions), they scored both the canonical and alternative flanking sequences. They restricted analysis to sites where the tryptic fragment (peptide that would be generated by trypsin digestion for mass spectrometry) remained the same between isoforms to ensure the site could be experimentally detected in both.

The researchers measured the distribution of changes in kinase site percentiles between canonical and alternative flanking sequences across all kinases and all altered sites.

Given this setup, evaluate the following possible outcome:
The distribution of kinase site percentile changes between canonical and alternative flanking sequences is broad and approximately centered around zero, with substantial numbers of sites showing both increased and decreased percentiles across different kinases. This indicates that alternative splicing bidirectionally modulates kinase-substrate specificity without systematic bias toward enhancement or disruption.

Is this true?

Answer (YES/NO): YES